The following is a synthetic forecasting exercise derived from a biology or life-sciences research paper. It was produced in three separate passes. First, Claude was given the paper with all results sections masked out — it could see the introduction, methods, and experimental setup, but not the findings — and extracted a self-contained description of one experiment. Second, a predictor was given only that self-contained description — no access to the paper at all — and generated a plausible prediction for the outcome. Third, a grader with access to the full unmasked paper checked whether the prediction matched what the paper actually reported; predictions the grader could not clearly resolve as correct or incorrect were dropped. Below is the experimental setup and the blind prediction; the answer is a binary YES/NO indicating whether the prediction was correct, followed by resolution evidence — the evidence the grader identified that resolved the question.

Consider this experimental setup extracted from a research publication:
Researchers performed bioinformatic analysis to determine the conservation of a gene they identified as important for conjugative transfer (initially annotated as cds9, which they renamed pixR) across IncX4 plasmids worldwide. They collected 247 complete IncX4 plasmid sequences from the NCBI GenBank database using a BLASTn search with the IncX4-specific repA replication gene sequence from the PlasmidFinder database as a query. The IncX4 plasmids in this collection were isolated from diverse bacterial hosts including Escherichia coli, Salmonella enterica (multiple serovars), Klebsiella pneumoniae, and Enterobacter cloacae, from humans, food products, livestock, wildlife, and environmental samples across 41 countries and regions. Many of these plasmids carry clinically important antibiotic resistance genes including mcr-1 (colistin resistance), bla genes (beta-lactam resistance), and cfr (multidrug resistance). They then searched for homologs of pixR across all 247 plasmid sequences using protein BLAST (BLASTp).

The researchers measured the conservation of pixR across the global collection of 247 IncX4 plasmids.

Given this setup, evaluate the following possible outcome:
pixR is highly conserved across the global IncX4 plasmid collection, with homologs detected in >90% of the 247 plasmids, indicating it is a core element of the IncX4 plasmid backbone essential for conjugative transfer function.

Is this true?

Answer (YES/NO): YES